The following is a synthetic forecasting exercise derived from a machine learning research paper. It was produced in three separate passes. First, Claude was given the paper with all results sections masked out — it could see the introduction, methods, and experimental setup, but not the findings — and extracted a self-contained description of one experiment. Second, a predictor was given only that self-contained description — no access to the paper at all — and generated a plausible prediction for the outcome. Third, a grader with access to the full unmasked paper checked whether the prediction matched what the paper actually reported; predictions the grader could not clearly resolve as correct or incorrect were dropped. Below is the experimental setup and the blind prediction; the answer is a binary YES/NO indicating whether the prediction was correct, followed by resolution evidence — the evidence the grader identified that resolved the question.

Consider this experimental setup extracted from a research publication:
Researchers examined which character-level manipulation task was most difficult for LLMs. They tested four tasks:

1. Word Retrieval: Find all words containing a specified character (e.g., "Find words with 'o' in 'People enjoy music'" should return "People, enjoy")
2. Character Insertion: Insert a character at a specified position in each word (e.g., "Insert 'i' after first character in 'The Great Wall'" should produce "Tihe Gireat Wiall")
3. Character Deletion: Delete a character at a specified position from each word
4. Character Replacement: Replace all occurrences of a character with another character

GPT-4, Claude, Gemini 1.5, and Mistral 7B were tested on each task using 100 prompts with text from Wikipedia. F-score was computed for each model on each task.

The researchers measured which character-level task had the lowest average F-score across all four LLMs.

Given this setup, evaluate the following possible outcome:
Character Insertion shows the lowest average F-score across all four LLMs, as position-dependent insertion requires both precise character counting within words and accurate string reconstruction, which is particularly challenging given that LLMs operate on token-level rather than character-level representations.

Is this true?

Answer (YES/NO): NO